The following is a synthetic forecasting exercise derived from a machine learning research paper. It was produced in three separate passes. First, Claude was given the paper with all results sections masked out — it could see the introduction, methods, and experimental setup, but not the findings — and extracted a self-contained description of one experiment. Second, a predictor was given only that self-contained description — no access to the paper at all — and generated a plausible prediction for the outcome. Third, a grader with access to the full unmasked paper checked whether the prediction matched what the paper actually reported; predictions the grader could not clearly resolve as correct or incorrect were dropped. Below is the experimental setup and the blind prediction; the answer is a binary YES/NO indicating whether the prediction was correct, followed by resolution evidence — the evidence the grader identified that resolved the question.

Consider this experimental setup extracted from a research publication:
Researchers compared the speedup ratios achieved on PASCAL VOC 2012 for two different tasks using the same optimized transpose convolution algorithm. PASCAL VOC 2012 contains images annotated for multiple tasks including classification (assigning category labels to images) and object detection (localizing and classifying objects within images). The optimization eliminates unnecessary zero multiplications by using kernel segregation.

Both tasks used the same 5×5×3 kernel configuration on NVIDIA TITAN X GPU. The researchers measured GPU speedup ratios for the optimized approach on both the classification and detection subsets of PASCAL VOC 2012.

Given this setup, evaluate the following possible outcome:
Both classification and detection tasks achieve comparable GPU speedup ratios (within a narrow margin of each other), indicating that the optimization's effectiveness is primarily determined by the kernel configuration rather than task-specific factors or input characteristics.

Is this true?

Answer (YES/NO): YES